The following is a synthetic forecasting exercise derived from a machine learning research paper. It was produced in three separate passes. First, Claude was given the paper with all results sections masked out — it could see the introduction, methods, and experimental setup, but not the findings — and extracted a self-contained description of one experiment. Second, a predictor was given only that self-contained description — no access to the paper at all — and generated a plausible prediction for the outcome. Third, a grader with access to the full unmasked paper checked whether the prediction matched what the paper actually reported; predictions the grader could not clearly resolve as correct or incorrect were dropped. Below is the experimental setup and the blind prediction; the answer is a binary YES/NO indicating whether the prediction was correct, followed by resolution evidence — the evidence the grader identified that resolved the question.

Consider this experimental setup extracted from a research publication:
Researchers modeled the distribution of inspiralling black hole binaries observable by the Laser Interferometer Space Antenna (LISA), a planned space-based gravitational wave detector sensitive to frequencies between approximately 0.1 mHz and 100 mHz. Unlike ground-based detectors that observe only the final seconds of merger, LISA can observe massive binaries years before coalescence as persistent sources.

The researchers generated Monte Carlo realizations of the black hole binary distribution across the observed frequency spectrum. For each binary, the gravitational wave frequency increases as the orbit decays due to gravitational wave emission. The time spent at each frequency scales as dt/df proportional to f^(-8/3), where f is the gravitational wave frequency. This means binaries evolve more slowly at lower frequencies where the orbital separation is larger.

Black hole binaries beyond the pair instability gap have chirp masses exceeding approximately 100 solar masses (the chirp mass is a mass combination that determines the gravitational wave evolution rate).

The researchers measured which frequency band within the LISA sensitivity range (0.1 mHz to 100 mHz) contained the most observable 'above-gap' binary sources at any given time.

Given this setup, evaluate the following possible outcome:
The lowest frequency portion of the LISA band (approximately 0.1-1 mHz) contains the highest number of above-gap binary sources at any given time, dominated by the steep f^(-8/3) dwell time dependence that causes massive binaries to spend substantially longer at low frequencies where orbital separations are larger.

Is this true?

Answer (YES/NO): NO